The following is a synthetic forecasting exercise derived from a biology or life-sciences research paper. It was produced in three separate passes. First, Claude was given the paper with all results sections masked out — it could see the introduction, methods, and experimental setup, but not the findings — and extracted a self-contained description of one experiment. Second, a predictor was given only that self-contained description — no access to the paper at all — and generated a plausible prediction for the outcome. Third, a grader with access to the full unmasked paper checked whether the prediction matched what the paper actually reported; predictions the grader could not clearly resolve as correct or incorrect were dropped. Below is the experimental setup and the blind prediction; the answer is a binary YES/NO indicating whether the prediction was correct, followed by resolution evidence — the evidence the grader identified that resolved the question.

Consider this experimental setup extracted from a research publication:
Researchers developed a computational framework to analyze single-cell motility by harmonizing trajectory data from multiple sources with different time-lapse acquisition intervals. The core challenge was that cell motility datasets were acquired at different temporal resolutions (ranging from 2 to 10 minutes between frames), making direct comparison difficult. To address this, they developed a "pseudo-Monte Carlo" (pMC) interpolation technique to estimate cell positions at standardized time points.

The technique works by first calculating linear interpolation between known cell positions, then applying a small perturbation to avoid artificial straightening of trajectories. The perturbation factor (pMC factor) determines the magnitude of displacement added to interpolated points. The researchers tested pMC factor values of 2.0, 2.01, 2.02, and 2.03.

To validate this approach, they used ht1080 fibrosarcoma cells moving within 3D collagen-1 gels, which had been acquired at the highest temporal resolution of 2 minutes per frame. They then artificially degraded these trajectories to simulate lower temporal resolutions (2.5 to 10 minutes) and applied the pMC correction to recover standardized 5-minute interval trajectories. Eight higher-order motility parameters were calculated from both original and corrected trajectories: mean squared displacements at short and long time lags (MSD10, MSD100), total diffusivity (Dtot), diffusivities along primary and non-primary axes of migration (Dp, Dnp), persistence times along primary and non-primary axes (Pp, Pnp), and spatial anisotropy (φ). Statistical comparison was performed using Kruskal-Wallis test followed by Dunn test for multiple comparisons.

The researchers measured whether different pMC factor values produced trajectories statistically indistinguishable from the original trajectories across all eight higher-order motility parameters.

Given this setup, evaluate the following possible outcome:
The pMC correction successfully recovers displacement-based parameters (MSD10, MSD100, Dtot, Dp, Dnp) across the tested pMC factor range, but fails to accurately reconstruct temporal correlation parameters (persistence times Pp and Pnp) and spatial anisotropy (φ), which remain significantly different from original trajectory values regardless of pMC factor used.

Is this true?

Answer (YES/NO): NO